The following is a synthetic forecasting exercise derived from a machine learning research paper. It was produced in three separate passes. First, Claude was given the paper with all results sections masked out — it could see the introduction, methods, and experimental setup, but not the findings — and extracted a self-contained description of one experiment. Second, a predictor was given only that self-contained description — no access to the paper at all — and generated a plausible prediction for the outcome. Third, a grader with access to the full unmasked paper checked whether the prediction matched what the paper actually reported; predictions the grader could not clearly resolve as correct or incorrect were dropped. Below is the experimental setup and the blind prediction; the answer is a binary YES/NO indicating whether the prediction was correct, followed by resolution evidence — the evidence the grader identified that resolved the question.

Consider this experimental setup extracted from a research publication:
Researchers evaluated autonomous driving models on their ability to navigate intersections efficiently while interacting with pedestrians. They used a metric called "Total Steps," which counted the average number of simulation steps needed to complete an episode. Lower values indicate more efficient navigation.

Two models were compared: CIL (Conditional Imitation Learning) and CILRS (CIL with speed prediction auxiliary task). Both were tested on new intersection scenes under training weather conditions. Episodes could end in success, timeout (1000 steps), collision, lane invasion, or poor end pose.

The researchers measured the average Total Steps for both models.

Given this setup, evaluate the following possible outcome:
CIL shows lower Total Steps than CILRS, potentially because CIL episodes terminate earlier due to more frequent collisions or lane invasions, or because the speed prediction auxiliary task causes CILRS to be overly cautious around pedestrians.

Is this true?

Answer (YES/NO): NO